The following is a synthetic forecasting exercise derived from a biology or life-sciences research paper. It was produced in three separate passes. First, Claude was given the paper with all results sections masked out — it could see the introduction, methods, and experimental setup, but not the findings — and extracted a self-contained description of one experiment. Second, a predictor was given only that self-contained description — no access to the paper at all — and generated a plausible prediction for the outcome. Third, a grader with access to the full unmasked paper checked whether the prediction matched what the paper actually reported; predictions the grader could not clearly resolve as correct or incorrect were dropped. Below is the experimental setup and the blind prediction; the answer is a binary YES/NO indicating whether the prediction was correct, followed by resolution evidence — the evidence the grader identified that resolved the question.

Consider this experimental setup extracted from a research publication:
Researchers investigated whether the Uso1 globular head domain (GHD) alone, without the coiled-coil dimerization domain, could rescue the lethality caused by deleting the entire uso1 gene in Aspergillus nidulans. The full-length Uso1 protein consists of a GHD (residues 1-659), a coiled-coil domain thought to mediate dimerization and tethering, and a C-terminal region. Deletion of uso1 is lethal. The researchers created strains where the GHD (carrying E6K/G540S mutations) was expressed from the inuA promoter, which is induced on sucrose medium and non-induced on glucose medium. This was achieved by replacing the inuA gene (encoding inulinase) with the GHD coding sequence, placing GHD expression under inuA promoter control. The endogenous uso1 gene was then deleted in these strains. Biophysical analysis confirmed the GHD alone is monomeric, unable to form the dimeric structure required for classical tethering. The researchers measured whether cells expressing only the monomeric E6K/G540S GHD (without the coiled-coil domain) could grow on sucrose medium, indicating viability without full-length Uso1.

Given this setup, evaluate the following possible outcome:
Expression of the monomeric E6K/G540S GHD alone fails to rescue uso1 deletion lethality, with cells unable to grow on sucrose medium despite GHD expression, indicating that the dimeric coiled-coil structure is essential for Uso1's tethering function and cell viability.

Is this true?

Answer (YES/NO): NO